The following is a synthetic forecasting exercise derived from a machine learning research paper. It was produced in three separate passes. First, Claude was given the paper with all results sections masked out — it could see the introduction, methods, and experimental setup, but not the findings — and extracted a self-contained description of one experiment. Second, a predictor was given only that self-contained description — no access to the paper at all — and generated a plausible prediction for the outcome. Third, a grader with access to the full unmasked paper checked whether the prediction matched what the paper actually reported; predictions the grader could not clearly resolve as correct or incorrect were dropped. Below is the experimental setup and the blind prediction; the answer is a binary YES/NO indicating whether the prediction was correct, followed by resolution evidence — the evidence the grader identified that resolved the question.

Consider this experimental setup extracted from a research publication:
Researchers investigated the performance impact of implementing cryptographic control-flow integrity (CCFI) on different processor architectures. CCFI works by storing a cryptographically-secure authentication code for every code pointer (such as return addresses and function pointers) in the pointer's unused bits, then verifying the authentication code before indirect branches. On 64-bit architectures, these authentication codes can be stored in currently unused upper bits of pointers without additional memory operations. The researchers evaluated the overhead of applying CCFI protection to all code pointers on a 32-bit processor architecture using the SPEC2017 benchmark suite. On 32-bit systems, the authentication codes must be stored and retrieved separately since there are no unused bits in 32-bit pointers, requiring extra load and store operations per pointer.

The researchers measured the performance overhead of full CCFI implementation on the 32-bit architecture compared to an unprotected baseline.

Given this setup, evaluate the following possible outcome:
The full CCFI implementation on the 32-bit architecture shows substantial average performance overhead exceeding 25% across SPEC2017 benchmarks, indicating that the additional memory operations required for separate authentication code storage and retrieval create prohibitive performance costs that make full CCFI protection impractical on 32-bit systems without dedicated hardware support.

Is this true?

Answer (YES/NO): YES